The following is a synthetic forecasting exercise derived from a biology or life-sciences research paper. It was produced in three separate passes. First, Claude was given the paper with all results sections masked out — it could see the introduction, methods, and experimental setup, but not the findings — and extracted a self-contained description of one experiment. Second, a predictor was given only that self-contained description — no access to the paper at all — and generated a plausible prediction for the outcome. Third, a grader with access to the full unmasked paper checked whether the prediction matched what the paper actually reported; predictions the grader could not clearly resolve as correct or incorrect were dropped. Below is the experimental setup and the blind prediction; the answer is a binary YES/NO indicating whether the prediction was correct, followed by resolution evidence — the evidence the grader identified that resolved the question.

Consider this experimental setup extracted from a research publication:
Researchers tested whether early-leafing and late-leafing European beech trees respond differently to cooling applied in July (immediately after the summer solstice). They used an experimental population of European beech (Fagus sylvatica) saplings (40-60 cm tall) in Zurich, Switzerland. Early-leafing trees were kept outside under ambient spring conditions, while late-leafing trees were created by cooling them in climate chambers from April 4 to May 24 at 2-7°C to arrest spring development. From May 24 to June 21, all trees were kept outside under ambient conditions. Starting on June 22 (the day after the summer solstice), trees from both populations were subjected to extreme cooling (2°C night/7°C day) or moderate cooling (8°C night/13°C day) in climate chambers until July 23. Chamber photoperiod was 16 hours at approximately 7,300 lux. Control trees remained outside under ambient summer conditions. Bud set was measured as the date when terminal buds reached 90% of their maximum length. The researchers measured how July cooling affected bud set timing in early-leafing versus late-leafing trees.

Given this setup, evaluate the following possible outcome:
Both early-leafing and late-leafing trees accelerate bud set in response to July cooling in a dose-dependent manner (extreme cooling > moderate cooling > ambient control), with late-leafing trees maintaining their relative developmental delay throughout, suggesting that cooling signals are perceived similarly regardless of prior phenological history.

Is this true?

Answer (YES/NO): NO